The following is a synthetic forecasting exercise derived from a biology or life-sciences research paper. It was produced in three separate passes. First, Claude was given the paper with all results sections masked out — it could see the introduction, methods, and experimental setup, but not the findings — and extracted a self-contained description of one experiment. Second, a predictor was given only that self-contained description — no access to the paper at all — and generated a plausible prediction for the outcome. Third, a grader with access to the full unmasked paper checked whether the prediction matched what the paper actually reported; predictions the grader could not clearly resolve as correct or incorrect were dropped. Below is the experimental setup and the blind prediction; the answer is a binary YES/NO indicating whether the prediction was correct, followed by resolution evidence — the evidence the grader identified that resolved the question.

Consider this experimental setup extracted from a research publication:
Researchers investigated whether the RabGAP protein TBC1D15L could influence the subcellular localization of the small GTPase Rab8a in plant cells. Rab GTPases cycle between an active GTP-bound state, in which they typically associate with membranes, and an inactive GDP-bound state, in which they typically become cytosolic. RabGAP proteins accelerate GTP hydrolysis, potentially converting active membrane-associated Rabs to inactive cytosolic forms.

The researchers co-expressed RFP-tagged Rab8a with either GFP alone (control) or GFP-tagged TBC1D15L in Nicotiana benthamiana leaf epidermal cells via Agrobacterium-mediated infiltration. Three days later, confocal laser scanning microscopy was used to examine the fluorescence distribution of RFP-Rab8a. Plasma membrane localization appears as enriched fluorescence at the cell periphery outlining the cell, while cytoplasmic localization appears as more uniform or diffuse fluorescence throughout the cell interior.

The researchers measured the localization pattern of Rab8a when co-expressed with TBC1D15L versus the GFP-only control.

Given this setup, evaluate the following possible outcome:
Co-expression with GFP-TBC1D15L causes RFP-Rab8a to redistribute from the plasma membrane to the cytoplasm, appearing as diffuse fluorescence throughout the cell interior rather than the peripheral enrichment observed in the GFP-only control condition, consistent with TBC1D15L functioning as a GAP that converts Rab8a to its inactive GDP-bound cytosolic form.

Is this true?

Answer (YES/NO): NO